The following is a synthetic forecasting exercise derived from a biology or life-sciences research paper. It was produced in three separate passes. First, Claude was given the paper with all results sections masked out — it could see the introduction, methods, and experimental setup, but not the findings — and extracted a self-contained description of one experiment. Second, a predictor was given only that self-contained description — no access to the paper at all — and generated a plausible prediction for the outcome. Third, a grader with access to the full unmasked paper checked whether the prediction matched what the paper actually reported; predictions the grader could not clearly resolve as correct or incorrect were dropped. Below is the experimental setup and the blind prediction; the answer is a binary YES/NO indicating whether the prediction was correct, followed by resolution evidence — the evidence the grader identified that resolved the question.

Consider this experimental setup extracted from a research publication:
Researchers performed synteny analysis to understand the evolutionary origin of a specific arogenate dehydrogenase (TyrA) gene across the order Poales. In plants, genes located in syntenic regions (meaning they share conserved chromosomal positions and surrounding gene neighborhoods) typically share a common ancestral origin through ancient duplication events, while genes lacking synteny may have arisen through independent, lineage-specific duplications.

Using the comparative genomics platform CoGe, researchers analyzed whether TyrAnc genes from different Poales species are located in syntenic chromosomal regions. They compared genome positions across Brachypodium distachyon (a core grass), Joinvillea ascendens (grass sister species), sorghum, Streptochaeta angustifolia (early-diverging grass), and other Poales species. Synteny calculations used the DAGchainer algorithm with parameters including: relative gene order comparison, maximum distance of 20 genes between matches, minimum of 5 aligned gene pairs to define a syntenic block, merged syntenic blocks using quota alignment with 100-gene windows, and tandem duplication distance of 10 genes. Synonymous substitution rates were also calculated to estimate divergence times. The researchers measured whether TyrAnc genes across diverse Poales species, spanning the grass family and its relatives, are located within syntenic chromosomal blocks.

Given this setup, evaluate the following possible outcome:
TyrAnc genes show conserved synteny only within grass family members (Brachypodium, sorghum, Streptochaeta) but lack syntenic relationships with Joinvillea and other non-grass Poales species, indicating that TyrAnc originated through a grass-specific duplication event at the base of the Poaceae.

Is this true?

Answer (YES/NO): NO